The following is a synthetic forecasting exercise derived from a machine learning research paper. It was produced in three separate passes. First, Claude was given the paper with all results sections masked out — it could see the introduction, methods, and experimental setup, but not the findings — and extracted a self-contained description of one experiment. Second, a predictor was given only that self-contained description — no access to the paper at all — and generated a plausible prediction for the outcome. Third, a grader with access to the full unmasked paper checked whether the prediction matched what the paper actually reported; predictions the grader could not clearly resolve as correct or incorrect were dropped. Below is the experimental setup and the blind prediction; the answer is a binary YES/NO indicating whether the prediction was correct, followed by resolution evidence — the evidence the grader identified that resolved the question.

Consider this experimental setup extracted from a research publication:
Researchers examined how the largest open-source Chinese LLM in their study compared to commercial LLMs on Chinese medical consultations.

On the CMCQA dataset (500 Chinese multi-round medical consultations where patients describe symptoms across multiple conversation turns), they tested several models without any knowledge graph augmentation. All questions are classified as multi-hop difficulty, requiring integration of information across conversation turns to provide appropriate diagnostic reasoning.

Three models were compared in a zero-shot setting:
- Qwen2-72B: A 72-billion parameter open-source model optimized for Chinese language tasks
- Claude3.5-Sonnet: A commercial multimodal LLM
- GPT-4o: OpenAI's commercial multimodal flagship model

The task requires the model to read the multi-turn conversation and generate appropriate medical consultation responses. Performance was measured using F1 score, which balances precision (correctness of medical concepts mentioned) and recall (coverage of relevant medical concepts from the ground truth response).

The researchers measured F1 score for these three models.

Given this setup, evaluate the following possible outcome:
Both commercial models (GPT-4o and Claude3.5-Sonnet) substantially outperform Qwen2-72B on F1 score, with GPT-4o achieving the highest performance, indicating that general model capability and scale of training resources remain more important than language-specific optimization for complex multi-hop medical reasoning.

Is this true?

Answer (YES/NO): NO